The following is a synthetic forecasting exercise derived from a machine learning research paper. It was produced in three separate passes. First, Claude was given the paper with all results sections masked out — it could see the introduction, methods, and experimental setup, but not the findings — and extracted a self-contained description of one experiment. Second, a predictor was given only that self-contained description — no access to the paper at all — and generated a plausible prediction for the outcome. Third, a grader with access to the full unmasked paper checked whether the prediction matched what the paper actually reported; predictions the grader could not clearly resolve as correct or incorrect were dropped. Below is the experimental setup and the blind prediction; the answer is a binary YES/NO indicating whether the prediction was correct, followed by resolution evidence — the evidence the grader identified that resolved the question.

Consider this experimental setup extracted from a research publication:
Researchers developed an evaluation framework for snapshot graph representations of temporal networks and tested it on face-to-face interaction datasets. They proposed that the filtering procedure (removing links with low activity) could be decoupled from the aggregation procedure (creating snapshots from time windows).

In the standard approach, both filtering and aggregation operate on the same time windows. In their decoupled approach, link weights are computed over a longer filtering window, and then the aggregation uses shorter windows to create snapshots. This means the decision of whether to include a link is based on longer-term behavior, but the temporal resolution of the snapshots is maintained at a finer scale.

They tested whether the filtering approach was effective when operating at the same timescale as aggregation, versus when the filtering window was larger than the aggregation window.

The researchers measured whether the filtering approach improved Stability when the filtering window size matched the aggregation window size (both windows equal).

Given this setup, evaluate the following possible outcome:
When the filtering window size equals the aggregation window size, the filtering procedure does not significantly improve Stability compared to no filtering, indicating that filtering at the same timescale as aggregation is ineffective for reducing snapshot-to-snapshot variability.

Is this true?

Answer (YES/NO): YES